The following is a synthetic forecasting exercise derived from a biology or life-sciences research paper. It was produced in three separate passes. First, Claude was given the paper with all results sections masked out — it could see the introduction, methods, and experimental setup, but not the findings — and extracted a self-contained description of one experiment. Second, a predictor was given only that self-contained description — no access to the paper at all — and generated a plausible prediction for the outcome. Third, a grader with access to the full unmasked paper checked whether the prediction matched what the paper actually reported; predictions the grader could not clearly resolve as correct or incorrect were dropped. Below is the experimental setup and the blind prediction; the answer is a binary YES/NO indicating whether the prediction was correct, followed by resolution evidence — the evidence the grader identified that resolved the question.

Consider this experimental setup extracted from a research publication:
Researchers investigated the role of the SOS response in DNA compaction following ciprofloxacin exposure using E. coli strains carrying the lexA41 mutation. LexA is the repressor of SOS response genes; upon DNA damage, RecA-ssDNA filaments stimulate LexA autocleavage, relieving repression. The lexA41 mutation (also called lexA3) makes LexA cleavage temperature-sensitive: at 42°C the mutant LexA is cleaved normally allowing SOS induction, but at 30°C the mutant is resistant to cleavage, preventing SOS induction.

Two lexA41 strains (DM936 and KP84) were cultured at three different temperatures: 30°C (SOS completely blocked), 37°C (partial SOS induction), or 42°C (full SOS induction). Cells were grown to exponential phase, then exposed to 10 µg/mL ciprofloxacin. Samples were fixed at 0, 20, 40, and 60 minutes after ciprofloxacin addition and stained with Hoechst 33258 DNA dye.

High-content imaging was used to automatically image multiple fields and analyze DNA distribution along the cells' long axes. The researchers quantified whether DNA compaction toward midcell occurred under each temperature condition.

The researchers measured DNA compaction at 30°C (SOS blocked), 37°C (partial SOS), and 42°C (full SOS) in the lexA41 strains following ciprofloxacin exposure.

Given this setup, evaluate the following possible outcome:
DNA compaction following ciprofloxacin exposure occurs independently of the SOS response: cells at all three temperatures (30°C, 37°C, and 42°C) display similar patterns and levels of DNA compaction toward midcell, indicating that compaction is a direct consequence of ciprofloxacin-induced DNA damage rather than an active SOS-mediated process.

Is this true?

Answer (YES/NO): NO